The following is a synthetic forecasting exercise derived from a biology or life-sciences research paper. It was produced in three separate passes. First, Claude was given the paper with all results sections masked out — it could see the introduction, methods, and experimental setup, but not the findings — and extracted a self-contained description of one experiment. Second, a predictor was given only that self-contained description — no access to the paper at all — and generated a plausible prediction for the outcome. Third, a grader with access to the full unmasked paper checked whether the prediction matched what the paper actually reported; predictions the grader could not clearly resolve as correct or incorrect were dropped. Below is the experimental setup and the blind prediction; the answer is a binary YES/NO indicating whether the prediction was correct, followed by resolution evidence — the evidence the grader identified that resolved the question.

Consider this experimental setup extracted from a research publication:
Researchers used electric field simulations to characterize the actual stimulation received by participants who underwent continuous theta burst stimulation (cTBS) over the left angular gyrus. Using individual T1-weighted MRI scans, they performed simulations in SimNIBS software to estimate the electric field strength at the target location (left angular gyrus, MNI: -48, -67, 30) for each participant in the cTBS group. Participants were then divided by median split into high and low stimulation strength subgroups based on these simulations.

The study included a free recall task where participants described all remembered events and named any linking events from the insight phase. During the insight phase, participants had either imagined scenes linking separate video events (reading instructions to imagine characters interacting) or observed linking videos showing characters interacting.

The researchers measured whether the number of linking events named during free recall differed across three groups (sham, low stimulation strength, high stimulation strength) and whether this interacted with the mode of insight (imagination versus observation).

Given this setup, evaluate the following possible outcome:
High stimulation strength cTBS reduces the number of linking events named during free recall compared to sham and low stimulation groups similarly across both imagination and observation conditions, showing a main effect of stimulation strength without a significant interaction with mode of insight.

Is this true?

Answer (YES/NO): NO